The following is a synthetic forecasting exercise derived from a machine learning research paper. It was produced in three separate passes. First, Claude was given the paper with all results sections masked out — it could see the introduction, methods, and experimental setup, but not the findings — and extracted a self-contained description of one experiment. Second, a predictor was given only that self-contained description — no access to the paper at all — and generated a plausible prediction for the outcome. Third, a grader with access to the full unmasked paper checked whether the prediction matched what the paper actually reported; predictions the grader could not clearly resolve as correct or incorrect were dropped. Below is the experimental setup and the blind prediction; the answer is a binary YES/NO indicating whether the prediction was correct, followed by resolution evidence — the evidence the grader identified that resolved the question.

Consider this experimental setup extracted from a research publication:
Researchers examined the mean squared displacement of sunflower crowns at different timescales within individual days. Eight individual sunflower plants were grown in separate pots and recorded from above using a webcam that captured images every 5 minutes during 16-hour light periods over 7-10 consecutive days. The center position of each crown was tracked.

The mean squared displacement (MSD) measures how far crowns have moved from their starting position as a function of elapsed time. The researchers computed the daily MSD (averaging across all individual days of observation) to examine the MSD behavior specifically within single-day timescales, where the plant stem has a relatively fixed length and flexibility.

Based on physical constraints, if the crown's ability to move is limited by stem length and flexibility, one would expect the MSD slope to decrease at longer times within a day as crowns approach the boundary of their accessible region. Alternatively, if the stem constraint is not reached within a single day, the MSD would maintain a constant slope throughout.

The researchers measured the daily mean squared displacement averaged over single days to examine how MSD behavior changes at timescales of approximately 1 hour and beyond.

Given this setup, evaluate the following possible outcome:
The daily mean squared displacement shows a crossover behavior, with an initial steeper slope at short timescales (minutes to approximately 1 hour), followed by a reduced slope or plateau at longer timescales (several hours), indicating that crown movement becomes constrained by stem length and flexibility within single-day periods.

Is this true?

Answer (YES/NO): YES